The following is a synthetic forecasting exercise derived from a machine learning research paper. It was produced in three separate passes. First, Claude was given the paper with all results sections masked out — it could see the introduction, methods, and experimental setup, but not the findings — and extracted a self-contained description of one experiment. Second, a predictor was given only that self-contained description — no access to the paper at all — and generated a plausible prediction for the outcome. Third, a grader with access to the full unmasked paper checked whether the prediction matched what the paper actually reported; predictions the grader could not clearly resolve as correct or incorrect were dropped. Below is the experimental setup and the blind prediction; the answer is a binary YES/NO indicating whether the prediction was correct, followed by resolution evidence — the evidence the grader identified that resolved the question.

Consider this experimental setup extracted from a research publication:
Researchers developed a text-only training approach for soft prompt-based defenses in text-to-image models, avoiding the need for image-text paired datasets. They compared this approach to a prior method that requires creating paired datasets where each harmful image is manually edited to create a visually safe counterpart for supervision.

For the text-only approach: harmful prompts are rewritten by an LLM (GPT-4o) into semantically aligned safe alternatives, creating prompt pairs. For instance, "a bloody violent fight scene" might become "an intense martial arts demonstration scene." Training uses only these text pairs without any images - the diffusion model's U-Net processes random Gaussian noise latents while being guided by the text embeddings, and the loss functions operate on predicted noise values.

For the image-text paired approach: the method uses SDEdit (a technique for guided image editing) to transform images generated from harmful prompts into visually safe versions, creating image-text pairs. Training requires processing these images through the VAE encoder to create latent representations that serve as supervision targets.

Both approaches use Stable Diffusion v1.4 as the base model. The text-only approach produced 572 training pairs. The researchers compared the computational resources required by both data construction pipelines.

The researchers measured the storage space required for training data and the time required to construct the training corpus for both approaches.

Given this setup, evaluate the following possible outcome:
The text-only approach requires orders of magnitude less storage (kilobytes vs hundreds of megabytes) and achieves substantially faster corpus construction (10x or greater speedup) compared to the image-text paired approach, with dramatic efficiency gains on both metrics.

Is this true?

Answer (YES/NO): YES